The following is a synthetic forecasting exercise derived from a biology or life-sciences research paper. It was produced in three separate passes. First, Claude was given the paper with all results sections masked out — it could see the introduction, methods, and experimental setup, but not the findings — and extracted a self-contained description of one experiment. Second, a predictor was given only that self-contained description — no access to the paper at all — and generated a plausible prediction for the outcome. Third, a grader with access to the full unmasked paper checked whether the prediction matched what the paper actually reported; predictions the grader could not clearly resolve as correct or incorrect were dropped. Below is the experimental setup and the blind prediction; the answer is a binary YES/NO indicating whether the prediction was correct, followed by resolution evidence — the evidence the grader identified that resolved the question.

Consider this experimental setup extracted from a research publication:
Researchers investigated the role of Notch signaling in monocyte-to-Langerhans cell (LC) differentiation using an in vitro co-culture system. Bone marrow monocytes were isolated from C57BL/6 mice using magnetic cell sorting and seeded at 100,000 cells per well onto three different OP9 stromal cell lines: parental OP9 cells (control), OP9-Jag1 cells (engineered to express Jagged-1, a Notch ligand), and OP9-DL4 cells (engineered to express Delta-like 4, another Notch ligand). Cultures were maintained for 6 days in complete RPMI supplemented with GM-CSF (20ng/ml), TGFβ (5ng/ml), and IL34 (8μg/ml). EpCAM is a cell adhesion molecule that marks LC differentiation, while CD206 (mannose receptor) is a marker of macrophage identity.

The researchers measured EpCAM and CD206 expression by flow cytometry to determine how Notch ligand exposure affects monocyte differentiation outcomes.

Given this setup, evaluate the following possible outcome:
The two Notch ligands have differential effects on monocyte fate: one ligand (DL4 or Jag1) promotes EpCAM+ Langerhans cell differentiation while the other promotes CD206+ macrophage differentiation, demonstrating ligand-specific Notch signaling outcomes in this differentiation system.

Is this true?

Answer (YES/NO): NO